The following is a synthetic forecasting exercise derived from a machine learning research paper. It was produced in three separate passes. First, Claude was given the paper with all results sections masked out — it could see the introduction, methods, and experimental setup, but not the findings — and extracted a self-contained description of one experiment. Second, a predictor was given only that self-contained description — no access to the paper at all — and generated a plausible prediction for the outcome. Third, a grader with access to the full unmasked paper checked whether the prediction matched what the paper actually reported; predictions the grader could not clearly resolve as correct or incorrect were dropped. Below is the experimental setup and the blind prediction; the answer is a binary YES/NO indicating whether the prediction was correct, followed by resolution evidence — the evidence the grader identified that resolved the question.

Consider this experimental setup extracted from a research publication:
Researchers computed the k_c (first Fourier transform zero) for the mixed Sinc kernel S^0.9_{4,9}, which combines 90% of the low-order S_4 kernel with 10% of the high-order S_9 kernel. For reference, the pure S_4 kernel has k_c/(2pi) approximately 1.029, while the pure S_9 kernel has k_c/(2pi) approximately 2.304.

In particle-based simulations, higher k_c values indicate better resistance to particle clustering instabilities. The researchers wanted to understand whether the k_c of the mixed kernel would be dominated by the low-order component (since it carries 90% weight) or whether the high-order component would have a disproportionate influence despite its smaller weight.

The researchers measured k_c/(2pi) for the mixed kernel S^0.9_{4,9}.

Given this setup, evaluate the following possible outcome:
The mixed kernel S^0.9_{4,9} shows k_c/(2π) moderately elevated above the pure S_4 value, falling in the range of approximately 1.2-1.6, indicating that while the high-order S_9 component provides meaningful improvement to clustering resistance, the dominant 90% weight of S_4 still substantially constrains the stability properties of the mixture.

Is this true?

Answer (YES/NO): NO